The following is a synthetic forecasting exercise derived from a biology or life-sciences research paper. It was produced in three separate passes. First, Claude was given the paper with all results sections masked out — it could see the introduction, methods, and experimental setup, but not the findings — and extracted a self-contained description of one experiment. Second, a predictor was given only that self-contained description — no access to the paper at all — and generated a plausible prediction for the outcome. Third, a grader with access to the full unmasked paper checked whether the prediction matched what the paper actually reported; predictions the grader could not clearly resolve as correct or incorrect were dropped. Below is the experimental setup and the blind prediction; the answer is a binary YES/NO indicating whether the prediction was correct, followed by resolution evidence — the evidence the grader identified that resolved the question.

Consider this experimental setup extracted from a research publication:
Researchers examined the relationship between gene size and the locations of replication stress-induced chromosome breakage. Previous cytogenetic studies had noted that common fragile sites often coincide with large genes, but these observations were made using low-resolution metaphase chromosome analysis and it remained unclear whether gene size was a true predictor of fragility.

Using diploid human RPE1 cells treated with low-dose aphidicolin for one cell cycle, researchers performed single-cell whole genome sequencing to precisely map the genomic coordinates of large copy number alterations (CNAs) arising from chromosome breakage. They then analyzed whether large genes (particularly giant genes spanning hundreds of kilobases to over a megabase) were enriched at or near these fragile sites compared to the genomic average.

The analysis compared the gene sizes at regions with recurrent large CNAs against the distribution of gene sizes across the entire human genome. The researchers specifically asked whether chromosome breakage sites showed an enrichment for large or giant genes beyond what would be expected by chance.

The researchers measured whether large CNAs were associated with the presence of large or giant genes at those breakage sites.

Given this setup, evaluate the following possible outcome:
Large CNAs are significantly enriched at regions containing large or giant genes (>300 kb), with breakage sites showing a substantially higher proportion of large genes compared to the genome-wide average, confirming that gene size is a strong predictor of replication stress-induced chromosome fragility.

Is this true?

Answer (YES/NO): NO